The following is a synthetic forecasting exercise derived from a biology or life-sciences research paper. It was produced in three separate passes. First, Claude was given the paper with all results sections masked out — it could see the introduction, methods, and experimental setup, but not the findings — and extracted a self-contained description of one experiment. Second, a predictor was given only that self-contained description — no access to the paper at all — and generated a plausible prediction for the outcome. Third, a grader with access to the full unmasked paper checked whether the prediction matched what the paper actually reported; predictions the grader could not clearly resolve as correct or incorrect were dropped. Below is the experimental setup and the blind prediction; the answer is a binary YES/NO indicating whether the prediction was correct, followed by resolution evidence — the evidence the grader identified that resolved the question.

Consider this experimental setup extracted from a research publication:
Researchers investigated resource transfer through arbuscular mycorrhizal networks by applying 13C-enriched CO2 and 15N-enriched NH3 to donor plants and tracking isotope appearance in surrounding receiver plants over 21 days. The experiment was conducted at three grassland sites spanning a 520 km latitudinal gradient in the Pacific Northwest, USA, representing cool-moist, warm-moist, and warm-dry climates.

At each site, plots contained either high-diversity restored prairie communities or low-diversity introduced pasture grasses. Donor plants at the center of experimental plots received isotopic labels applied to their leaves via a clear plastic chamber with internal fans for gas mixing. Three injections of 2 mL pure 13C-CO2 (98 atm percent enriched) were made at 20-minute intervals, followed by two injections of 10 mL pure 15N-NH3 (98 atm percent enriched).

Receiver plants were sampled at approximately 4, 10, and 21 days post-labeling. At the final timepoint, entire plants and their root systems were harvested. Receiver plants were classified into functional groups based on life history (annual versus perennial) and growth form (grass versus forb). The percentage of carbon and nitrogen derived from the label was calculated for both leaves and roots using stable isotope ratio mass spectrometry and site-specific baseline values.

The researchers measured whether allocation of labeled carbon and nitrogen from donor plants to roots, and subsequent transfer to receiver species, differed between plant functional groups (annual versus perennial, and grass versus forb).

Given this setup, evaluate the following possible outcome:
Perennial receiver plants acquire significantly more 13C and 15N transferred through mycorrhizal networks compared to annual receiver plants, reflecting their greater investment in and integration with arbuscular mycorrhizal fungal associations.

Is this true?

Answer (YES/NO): NO